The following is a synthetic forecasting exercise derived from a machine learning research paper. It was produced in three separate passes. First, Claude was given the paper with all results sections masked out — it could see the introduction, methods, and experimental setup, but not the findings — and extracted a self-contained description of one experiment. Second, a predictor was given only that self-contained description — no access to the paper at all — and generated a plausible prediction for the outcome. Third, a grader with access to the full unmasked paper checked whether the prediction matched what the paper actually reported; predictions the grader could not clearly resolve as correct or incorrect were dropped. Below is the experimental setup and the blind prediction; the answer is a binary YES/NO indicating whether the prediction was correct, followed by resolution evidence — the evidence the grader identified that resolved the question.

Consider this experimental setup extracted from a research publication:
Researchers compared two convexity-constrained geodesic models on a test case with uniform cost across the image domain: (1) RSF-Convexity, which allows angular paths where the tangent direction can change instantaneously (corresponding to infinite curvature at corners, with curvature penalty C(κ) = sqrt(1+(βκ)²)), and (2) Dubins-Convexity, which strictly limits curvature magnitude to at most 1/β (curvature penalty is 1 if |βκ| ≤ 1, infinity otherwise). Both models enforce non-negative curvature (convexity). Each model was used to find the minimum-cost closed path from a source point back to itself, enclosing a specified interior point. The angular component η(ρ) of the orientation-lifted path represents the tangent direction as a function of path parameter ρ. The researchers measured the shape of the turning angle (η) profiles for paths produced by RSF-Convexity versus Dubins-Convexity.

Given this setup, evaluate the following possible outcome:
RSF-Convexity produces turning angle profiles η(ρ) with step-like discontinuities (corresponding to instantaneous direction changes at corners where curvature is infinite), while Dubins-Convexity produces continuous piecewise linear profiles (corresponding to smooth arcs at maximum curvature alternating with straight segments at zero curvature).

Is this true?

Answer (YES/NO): NO